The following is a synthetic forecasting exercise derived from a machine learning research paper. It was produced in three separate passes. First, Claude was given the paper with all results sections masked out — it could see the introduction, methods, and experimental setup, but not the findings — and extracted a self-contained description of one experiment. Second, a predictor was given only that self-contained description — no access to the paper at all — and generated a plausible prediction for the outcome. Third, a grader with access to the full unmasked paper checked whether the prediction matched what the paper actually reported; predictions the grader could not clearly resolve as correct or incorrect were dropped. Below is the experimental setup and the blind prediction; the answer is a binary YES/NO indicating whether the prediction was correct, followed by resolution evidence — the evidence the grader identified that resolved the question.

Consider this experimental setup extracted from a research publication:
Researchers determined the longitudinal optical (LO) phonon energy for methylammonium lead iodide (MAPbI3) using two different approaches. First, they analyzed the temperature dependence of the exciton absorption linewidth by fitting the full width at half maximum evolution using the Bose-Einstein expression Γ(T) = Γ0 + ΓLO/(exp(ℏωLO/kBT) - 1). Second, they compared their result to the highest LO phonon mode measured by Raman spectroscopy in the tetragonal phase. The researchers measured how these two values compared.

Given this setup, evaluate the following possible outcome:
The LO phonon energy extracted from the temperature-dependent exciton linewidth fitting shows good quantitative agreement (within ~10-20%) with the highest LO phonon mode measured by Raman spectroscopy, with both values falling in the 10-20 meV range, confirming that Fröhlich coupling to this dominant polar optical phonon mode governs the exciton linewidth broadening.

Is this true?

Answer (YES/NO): NO